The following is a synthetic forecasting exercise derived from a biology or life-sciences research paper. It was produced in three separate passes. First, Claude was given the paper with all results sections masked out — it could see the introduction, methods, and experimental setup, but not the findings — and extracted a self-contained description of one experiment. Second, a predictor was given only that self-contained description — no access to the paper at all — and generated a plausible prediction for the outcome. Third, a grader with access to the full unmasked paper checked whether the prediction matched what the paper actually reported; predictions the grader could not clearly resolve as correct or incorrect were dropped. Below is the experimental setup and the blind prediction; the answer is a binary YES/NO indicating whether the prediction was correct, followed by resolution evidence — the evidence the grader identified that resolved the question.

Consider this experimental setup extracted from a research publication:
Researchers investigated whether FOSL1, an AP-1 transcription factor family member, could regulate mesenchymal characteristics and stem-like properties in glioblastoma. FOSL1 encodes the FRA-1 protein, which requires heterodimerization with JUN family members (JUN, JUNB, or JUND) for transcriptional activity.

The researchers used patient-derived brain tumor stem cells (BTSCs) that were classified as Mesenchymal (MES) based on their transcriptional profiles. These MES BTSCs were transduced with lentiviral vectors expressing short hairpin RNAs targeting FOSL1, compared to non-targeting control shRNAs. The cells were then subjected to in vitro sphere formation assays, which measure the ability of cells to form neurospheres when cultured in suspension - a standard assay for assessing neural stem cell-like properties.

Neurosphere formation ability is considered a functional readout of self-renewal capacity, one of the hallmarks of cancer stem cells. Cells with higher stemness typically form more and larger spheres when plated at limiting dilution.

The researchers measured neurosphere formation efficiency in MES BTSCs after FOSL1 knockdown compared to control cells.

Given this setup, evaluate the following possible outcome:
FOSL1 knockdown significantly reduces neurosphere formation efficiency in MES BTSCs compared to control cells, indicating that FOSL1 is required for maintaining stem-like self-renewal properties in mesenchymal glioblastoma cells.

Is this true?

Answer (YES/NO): YES